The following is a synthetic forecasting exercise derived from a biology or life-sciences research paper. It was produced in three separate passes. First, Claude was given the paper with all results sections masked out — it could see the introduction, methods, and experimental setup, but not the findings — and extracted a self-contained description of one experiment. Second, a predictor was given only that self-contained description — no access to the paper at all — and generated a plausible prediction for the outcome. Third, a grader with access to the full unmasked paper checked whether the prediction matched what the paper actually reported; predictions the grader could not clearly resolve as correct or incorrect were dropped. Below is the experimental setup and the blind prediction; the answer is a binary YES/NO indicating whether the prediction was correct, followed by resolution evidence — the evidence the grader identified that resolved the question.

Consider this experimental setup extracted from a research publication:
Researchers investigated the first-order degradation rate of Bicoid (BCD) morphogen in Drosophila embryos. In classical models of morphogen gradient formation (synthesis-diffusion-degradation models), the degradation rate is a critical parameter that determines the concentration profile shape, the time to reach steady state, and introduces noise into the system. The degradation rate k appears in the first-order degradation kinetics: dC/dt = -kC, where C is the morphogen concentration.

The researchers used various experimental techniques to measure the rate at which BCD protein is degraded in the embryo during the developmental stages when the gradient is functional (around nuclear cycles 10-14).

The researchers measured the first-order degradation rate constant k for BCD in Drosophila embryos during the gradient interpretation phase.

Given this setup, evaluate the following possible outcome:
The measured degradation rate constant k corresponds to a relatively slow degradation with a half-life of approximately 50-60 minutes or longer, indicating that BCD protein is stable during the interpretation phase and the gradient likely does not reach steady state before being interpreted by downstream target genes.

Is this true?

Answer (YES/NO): YES